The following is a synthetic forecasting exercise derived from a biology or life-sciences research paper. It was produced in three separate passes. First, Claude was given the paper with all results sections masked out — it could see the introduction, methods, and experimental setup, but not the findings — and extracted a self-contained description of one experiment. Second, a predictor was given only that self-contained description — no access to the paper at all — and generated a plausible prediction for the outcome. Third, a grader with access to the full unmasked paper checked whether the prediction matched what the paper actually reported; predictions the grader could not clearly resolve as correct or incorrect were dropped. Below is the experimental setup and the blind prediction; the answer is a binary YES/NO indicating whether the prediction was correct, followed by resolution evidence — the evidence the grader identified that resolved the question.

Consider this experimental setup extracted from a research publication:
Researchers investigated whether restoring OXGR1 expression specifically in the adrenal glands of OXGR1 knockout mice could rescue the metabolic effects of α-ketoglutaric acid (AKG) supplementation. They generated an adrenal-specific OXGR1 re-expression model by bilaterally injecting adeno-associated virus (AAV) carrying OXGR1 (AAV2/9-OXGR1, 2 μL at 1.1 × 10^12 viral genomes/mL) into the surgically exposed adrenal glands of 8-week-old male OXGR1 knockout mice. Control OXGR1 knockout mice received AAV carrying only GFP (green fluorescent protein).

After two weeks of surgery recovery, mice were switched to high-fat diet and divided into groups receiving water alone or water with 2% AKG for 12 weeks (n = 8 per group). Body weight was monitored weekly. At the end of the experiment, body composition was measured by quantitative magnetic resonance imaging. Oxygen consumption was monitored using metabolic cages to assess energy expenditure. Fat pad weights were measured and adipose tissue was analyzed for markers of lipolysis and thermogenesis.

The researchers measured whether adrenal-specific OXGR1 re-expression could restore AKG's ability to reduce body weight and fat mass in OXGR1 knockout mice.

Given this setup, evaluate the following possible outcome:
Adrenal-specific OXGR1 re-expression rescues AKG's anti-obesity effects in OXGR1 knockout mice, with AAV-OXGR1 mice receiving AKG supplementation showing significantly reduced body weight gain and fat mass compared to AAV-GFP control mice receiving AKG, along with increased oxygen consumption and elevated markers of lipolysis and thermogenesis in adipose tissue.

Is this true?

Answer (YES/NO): YES